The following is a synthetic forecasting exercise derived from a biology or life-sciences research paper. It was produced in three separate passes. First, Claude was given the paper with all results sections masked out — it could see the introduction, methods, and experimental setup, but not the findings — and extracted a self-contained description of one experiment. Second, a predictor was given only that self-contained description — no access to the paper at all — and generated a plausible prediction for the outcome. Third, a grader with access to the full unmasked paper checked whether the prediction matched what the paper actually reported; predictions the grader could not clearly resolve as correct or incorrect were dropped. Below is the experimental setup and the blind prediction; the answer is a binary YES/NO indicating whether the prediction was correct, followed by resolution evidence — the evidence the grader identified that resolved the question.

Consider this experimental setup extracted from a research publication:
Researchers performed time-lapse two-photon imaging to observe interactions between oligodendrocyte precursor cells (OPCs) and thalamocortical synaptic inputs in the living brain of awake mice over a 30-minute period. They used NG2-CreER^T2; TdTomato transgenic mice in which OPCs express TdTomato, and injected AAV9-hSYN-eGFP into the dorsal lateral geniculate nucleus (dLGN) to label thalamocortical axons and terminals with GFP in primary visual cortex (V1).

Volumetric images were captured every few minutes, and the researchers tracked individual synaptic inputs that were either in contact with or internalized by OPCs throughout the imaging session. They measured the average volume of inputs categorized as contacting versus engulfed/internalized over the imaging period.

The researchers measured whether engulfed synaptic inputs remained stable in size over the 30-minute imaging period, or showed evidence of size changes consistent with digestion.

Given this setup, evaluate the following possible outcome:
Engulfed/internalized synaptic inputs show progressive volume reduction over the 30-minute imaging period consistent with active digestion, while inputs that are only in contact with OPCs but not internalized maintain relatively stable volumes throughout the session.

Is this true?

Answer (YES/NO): NO